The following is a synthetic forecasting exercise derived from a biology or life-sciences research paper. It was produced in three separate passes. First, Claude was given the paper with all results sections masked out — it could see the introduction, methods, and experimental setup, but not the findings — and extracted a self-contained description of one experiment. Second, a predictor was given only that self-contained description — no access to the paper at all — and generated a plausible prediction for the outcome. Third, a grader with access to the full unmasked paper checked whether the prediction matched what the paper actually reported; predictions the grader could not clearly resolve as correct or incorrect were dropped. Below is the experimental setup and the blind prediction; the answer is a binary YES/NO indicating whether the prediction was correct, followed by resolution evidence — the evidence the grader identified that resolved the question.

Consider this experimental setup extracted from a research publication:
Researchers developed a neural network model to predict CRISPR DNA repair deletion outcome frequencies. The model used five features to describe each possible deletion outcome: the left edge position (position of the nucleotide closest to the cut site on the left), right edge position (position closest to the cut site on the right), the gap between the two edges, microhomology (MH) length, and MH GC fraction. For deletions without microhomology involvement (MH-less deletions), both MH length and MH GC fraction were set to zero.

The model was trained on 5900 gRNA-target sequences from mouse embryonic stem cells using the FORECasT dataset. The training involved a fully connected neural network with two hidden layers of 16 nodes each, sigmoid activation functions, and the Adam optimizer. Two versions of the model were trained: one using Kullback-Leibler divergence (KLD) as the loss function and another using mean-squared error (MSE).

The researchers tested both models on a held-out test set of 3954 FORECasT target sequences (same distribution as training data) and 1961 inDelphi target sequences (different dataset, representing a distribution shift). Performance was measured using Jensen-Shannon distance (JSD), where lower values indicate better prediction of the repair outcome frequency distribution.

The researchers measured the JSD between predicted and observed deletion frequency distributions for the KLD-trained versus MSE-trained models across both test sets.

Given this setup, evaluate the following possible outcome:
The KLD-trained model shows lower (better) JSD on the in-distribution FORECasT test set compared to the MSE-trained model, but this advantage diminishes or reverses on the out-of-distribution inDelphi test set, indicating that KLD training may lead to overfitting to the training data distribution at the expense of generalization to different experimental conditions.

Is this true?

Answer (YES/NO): NO